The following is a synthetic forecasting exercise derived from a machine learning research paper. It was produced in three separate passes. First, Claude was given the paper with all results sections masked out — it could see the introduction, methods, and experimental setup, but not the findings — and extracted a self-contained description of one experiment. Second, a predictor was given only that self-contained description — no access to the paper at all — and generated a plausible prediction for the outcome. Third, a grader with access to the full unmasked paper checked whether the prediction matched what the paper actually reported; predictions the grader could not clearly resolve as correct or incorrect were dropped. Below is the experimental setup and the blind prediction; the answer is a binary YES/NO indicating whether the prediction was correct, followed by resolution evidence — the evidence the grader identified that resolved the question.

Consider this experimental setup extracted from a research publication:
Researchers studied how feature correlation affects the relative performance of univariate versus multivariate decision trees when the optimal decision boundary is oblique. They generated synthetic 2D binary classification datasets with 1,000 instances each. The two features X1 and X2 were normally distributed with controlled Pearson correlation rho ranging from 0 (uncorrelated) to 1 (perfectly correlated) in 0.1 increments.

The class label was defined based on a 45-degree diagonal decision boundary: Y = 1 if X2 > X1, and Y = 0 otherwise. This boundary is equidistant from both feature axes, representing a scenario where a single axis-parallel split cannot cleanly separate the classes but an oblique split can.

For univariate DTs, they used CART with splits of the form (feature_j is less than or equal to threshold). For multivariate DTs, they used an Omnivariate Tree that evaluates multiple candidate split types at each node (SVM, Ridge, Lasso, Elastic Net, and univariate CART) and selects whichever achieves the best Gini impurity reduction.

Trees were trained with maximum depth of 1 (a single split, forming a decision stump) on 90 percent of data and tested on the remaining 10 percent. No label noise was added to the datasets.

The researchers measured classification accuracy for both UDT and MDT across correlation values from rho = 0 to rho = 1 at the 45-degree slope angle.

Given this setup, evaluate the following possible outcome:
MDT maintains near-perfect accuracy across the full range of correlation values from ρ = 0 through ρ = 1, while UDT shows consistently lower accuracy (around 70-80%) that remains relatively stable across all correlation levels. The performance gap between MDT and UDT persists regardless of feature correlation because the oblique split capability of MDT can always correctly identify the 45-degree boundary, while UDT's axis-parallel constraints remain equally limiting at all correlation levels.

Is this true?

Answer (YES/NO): NO